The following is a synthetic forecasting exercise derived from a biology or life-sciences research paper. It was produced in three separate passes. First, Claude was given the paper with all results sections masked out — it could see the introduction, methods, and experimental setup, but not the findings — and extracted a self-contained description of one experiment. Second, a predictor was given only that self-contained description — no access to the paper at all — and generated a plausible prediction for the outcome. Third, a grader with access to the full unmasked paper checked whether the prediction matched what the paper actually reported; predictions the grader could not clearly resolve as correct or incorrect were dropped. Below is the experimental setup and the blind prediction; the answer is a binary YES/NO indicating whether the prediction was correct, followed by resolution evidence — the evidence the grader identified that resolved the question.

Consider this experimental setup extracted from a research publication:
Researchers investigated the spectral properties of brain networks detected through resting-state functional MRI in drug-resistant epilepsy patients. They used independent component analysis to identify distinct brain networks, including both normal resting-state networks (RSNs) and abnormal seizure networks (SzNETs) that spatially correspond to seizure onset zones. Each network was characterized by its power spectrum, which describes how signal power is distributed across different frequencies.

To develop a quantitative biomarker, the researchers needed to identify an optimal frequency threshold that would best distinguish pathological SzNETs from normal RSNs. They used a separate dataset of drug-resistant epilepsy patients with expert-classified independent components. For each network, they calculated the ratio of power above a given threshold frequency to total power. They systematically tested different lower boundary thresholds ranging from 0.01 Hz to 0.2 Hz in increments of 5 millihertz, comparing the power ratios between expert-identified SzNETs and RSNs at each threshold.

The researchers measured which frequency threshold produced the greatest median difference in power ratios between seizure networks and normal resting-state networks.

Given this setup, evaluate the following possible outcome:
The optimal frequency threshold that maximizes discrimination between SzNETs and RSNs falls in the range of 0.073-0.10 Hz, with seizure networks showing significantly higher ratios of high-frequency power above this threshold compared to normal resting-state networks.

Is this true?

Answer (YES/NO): NO